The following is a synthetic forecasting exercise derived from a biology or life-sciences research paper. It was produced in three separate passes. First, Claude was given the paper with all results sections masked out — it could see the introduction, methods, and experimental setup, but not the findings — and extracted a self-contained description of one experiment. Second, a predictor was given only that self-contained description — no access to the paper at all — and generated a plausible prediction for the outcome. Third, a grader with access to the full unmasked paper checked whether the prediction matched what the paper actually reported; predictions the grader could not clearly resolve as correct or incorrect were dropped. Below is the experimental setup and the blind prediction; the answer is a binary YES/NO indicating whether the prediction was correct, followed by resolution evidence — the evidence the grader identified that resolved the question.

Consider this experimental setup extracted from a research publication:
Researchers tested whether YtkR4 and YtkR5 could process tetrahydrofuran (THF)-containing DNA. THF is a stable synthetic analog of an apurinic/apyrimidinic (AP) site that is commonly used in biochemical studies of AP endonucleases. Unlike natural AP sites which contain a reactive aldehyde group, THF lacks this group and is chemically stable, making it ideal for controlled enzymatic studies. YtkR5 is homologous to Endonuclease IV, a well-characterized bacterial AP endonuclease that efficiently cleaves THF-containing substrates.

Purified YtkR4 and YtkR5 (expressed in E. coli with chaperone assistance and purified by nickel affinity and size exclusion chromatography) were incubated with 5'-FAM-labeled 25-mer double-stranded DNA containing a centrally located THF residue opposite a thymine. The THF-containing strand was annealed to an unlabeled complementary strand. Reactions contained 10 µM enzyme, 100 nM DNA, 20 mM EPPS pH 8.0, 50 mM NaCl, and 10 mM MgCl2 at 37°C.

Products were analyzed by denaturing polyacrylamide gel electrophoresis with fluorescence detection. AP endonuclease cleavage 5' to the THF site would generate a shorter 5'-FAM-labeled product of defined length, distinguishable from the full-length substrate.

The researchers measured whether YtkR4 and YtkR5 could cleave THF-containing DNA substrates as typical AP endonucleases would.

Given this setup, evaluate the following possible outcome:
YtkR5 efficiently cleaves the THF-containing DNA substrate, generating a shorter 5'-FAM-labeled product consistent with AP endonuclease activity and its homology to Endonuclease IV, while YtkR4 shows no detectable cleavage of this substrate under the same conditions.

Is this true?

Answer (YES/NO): NO